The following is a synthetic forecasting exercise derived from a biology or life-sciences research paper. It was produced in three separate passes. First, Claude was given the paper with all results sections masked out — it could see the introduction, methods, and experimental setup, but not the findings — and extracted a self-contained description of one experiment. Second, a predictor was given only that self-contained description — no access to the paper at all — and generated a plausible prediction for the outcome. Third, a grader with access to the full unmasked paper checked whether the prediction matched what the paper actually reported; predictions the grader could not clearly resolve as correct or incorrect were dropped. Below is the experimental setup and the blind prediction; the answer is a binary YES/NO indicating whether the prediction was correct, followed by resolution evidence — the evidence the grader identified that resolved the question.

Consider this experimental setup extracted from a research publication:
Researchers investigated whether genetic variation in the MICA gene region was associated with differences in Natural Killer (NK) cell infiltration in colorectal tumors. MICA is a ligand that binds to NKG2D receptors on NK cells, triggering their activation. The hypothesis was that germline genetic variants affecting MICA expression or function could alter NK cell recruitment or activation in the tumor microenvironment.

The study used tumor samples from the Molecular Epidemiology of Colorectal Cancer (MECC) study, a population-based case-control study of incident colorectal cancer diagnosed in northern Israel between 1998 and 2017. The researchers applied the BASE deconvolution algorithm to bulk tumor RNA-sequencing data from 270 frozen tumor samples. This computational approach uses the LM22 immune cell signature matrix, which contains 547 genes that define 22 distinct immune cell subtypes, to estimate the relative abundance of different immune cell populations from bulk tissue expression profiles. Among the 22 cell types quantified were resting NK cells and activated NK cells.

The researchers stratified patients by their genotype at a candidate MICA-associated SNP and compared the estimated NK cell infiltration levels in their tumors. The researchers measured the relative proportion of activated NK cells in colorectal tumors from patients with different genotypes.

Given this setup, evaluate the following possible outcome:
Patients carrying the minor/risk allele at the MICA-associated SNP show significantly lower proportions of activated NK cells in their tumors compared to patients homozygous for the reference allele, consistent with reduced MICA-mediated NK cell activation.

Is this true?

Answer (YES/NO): YES